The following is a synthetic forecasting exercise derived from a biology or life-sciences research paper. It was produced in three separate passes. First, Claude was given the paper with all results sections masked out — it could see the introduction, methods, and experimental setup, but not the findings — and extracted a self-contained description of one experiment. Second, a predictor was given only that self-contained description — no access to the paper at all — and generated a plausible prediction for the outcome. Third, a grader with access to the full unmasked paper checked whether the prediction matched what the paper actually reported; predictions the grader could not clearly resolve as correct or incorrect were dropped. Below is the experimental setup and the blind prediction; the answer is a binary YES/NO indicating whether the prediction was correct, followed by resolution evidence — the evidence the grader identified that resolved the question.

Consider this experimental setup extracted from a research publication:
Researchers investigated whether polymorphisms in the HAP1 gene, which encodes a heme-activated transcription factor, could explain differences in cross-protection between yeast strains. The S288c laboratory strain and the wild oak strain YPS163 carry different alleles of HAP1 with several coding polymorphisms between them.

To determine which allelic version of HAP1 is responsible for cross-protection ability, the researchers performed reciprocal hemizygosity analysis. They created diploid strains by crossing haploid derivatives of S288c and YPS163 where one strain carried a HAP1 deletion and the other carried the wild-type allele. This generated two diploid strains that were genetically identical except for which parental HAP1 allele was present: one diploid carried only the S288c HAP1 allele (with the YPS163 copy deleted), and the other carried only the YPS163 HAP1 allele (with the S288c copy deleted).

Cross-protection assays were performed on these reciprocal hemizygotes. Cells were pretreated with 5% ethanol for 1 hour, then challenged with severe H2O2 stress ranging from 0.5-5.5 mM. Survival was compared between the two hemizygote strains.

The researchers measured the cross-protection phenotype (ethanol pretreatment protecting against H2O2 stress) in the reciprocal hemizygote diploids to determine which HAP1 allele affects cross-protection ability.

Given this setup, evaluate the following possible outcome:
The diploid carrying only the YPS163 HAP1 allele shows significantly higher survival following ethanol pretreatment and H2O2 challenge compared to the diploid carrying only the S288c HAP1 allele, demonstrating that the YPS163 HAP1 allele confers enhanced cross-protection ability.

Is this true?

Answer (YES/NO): YES